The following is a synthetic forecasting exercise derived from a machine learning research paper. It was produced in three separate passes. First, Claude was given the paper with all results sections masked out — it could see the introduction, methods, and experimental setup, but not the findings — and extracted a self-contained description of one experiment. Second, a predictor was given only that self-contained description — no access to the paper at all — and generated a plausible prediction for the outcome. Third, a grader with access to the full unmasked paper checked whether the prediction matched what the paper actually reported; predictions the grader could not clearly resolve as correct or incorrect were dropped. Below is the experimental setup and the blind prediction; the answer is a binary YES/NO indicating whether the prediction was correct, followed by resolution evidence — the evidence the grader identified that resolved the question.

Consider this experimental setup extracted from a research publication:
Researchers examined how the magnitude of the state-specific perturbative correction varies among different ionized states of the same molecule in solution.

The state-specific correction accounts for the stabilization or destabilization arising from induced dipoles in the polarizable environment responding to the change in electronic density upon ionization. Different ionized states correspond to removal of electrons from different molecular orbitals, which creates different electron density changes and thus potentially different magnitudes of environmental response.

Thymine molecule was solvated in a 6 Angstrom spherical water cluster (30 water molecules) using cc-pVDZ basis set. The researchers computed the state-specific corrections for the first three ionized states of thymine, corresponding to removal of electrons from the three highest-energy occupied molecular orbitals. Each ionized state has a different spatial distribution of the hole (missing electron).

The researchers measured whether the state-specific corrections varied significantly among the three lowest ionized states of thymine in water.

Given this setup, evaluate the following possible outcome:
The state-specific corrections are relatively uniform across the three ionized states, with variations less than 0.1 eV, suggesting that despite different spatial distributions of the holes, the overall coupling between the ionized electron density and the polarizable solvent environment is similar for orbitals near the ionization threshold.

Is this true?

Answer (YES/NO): YES